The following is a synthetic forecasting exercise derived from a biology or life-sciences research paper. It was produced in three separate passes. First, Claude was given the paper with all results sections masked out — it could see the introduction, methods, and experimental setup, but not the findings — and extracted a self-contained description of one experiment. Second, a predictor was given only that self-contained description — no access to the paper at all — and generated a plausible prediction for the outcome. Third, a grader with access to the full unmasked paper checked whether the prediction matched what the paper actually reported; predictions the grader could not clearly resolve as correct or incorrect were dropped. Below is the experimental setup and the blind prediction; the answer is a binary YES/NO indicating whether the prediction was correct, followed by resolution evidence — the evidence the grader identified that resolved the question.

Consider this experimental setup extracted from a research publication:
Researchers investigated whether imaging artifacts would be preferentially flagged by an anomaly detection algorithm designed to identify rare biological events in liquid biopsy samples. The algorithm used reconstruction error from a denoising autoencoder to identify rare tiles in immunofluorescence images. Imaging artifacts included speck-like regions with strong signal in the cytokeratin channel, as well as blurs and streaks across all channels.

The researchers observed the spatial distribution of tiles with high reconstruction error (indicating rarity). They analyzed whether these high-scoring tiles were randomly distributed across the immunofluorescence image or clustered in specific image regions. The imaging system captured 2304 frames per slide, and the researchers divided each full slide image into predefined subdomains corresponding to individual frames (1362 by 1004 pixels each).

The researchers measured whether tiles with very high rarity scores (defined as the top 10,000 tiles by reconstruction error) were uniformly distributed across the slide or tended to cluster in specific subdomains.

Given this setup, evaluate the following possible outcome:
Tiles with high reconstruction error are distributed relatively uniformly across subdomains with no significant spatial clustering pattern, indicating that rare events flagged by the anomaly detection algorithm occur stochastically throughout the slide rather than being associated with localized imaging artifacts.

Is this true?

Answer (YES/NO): NO